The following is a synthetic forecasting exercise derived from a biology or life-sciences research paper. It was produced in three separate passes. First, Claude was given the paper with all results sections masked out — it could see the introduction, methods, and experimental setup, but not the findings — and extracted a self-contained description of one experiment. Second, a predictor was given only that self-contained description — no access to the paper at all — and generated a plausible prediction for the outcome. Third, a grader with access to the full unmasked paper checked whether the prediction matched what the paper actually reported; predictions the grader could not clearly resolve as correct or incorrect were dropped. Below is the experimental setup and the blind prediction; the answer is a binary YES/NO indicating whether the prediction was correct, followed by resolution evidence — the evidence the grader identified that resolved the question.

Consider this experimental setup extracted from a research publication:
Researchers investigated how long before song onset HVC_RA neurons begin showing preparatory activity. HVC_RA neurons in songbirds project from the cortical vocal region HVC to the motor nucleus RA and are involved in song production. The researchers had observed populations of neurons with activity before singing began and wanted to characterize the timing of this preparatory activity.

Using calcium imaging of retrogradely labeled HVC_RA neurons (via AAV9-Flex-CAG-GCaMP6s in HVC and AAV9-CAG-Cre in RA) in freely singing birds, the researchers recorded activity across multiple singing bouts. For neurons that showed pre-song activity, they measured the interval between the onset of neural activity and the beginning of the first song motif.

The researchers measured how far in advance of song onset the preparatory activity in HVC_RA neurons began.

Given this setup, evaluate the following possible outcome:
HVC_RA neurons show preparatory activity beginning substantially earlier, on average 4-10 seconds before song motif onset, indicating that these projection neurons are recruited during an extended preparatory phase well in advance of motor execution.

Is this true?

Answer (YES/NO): NO